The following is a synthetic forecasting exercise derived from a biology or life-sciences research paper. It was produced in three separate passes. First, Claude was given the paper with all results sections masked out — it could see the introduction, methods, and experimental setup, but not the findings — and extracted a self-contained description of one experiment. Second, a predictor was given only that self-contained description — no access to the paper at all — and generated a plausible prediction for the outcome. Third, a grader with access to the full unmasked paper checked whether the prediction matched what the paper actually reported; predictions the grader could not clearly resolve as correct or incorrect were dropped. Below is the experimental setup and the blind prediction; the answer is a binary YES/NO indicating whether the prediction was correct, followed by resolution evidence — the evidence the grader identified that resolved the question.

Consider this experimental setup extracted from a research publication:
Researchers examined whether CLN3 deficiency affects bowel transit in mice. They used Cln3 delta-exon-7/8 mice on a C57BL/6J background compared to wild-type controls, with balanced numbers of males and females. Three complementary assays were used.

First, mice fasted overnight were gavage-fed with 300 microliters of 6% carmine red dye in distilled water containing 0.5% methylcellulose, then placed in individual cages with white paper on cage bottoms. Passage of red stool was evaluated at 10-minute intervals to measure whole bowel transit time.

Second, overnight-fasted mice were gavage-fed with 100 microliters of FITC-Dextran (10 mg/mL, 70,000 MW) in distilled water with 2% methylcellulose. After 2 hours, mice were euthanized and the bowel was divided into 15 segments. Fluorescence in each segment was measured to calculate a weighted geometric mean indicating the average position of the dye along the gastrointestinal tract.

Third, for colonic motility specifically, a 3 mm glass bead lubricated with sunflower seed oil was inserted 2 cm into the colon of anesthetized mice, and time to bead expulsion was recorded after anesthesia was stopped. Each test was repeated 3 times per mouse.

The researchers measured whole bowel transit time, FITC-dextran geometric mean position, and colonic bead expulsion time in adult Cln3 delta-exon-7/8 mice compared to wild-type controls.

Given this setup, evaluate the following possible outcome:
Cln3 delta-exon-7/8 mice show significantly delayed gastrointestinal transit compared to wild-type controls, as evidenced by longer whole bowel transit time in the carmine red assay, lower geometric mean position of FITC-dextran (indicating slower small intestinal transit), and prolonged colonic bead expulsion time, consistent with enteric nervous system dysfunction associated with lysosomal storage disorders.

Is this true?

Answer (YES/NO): NO